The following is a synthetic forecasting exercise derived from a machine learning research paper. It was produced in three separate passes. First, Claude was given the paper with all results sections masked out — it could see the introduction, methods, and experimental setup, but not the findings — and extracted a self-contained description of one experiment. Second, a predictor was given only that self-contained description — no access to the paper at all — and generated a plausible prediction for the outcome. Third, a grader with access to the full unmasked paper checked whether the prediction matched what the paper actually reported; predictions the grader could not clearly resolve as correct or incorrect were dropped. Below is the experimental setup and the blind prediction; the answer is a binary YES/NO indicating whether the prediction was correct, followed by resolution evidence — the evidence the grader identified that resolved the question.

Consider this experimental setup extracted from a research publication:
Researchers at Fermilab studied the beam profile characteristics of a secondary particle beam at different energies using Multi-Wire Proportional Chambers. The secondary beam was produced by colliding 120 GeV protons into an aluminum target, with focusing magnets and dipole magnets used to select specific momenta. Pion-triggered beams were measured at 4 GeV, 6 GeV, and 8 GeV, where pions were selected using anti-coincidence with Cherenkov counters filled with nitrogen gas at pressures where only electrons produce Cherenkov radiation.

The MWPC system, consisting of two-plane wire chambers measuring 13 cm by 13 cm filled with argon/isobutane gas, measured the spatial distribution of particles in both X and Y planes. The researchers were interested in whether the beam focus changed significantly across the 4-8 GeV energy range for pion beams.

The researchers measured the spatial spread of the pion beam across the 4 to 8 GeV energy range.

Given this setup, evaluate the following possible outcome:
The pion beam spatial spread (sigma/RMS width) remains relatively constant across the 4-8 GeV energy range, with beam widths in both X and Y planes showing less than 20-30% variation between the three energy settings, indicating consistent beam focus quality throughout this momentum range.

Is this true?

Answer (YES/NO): YES